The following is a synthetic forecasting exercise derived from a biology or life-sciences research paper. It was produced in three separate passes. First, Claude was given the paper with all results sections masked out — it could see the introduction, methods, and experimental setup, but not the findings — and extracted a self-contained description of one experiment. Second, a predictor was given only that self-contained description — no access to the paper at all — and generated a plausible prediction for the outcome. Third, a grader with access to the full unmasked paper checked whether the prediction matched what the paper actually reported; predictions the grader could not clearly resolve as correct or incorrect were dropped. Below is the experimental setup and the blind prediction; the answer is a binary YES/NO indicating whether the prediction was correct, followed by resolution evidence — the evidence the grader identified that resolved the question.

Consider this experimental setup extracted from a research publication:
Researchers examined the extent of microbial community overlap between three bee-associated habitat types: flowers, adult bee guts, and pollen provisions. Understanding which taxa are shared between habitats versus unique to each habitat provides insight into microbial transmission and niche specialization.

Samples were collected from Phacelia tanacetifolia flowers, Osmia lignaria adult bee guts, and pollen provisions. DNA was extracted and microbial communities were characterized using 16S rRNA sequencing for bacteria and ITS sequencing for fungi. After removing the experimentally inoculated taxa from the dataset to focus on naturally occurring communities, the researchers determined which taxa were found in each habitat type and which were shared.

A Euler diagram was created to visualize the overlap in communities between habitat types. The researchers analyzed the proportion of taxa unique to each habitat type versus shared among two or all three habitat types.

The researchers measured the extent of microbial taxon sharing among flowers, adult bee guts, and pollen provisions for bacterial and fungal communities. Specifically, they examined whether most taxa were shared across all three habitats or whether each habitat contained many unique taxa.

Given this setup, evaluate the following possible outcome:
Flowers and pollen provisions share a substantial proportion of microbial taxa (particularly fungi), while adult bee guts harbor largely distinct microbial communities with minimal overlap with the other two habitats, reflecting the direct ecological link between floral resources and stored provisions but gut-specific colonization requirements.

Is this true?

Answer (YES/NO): NO